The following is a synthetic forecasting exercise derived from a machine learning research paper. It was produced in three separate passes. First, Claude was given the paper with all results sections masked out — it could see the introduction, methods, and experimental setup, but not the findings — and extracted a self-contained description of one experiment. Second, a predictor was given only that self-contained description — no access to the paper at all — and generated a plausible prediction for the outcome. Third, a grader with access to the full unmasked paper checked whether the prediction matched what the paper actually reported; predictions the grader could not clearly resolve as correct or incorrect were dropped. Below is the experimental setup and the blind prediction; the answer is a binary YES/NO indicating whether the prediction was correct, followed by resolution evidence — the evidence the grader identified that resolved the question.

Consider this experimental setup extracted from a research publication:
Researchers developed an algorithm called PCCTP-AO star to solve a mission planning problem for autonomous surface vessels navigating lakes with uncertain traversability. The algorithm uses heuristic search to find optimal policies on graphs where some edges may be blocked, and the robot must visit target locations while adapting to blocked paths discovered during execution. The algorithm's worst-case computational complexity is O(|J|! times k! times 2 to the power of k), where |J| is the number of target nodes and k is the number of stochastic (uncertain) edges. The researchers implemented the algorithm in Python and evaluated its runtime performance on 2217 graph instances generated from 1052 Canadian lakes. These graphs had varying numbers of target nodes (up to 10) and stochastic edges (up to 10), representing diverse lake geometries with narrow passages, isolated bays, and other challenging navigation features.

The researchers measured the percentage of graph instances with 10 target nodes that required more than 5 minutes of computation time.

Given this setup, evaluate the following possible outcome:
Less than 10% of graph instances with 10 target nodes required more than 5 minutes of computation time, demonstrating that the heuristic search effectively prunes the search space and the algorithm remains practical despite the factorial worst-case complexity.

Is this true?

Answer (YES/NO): YES